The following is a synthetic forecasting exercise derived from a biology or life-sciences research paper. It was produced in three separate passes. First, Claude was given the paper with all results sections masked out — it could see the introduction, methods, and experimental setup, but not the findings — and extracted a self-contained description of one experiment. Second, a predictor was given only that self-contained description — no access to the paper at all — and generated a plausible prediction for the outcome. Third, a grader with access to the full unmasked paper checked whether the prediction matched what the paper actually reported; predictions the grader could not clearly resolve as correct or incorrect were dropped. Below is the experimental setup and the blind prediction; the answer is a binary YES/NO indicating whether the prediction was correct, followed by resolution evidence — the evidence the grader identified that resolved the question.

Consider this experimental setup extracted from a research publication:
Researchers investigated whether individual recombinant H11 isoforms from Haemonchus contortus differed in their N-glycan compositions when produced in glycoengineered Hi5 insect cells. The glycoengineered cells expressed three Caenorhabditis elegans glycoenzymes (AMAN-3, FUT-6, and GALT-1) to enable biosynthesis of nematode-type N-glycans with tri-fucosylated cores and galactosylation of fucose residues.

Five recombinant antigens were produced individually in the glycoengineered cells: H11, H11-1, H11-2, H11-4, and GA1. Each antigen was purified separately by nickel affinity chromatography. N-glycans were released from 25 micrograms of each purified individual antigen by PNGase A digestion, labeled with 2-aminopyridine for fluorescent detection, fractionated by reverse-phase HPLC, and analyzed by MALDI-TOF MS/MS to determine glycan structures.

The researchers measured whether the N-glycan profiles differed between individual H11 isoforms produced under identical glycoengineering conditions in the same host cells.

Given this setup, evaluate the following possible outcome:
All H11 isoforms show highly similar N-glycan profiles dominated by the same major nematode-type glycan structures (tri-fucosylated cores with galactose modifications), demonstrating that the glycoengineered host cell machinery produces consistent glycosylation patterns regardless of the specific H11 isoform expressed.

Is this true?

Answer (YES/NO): NO